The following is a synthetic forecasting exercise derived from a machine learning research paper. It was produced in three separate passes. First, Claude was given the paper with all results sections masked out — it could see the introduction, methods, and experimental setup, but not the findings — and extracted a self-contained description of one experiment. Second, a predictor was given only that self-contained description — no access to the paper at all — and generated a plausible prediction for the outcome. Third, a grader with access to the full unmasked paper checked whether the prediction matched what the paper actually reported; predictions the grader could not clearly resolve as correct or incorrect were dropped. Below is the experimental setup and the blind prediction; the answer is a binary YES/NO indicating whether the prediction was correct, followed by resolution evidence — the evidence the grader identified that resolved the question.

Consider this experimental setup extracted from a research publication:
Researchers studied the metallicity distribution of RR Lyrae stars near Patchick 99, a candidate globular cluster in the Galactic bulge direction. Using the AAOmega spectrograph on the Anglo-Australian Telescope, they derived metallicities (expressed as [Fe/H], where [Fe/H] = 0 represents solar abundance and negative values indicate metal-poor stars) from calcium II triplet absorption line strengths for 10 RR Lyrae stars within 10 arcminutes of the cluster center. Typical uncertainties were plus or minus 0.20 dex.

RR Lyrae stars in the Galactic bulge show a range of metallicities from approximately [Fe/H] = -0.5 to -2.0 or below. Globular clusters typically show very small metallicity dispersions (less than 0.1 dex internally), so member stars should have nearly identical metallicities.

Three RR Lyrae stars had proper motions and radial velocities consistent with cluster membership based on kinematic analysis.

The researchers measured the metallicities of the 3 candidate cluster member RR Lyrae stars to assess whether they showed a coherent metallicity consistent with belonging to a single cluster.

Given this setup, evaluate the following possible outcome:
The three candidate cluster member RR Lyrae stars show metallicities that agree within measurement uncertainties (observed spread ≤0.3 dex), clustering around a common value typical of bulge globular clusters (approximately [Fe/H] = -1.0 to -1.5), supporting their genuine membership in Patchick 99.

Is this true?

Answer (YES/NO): NO